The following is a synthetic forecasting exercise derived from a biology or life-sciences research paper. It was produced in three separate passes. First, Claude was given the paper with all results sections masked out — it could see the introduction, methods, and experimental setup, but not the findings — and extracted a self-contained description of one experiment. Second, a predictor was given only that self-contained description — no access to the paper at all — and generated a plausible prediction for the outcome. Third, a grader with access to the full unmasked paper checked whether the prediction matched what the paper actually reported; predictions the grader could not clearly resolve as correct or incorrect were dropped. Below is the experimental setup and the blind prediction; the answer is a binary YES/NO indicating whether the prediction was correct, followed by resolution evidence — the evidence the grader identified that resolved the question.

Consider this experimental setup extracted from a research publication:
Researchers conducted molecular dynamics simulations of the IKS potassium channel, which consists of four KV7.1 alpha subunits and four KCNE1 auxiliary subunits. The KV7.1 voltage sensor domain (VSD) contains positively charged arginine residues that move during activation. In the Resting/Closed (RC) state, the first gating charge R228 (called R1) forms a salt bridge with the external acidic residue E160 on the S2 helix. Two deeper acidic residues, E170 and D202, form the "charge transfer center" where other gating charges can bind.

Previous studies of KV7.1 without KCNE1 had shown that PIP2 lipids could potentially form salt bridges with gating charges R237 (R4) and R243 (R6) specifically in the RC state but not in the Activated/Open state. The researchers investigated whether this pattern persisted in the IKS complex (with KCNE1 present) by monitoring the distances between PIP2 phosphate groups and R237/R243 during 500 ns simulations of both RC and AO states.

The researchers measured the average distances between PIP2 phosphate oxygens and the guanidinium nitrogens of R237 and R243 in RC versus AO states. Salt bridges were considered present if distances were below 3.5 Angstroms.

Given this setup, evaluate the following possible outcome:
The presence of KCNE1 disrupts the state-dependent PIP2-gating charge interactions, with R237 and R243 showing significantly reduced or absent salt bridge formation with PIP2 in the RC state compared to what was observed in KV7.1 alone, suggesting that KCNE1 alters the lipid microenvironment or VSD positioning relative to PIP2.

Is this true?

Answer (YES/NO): NO